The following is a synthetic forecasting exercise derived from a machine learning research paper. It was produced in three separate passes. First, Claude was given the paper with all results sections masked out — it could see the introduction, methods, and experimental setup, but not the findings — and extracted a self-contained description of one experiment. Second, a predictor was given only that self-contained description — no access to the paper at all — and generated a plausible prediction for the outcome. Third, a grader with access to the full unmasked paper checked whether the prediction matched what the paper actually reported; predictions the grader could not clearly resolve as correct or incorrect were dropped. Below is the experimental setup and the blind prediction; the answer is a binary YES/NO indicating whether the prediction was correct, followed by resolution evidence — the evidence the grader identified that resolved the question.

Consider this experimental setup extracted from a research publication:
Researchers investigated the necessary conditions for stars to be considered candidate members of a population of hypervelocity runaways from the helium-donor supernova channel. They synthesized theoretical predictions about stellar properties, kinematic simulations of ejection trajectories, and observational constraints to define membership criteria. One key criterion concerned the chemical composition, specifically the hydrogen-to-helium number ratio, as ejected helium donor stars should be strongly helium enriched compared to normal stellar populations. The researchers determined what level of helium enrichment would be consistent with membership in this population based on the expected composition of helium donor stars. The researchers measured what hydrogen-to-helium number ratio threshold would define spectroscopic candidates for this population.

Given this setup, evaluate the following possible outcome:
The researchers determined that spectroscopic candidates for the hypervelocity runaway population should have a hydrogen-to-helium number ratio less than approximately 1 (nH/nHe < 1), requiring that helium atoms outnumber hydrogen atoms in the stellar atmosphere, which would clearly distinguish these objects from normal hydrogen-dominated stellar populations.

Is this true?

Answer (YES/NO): NO